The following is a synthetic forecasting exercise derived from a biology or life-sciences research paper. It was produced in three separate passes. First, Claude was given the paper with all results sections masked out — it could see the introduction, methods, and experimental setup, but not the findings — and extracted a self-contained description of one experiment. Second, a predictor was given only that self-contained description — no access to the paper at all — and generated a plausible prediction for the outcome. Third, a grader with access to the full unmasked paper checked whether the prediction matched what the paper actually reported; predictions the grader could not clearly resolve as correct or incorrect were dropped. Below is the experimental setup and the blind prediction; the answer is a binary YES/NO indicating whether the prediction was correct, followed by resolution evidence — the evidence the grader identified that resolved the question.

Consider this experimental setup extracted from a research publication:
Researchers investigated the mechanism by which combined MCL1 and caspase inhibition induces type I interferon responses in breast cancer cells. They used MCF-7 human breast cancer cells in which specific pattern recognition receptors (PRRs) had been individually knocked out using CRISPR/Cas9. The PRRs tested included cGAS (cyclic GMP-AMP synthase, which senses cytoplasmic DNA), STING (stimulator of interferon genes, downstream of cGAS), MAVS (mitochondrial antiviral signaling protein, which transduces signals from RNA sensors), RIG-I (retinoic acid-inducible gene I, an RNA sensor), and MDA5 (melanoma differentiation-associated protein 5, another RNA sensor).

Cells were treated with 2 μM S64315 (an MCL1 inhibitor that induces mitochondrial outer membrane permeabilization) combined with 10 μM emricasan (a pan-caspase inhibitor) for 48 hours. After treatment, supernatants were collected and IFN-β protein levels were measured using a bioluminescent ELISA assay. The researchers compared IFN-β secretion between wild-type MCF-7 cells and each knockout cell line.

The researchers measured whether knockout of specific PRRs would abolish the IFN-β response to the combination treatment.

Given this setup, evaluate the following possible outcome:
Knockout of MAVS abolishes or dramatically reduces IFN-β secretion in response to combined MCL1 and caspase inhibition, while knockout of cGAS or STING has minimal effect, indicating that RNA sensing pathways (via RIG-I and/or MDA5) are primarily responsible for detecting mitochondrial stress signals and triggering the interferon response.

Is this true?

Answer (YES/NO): NO